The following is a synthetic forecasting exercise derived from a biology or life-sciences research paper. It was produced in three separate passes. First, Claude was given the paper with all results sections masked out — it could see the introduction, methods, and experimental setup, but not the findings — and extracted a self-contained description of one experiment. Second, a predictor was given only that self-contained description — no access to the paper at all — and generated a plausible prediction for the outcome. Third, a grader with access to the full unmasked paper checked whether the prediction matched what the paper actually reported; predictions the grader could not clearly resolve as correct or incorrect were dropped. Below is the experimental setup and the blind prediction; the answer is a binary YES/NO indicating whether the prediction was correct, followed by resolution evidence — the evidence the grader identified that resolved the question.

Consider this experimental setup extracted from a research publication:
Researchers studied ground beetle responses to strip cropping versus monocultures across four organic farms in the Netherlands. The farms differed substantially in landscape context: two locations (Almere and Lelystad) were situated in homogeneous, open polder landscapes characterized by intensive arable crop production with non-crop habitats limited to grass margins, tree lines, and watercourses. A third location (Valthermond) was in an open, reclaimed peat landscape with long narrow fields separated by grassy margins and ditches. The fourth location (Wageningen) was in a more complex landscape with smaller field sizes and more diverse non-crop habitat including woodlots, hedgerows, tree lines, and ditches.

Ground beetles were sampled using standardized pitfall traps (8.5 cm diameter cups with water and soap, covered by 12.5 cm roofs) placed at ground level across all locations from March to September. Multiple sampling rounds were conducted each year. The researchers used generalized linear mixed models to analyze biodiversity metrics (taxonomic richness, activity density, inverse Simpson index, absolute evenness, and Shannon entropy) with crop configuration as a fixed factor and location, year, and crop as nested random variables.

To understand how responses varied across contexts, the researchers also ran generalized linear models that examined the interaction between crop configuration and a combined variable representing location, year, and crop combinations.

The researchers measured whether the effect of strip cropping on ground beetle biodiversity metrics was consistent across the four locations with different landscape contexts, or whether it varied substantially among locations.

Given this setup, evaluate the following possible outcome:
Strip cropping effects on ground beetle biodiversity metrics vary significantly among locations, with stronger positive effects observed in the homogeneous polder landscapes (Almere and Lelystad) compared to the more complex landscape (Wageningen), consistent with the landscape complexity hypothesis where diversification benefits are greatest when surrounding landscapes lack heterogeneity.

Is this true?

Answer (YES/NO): NO